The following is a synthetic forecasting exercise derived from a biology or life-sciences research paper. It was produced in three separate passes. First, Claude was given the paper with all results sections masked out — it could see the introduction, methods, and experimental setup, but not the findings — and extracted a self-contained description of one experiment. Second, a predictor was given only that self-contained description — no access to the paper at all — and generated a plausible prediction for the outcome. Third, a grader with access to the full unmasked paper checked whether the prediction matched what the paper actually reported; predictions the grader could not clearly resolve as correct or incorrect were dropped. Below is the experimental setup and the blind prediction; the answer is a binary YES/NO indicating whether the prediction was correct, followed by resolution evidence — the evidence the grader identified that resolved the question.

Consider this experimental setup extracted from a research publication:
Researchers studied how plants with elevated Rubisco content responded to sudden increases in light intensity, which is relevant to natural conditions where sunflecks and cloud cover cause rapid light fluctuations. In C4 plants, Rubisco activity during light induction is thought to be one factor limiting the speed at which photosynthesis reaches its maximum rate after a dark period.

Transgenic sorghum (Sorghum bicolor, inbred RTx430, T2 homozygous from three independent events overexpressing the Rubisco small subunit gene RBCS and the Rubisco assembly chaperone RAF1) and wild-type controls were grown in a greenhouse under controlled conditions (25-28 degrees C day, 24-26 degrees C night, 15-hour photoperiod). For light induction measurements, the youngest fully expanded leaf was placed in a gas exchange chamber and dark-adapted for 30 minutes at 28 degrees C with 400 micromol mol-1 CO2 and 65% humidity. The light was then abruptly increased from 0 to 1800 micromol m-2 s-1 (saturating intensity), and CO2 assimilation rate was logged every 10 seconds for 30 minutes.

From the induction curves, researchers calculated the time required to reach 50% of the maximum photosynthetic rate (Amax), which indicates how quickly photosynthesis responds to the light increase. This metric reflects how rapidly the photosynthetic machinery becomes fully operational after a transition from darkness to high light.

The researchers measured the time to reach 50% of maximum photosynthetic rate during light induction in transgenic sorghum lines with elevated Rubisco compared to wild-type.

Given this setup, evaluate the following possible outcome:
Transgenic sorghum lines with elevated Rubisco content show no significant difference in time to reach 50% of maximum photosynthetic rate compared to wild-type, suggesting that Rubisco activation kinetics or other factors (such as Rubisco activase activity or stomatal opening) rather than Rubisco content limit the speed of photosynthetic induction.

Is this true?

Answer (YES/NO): NO